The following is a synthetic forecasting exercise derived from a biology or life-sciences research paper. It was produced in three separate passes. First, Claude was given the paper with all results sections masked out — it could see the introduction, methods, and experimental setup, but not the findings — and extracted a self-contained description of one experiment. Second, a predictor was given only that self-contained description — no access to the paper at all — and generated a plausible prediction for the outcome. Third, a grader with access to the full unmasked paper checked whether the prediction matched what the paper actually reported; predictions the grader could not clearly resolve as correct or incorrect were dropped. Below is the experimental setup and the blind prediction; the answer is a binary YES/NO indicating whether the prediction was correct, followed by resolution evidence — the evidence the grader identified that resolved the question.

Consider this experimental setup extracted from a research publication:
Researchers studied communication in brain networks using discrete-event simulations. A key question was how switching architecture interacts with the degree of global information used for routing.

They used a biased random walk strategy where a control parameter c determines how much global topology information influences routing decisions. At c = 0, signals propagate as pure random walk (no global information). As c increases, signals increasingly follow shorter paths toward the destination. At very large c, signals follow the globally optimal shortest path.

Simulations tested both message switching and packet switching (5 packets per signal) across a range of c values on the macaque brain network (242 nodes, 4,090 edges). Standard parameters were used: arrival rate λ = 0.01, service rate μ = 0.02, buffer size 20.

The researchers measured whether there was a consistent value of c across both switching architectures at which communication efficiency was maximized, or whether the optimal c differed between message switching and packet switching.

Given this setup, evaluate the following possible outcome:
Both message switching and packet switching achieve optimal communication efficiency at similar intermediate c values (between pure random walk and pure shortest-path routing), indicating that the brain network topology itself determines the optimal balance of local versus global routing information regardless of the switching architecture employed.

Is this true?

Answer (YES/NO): NO